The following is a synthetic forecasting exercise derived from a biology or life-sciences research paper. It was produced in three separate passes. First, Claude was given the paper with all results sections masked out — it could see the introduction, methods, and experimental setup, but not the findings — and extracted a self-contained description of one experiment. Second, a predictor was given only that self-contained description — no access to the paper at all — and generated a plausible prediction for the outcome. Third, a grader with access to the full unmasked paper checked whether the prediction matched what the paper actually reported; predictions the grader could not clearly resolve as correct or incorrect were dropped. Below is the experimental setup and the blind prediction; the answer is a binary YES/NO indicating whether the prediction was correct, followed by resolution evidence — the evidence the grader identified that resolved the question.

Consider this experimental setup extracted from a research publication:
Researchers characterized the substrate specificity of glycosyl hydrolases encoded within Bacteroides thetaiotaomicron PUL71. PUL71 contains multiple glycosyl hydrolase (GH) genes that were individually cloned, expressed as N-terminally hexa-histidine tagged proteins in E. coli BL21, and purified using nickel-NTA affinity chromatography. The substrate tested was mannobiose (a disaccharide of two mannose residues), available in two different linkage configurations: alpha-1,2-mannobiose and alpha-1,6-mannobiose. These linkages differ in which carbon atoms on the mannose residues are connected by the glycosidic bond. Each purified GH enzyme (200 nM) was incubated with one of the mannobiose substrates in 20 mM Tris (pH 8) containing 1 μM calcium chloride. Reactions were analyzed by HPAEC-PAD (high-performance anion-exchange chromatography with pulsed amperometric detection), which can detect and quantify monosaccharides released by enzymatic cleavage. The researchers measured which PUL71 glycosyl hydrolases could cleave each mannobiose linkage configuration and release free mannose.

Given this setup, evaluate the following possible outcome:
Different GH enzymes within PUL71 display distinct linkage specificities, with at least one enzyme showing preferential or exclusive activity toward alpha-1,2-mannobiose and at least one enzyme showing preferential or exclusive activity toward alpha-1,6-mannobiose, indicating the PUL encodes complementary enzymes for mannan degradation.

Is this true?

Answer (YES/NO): NO